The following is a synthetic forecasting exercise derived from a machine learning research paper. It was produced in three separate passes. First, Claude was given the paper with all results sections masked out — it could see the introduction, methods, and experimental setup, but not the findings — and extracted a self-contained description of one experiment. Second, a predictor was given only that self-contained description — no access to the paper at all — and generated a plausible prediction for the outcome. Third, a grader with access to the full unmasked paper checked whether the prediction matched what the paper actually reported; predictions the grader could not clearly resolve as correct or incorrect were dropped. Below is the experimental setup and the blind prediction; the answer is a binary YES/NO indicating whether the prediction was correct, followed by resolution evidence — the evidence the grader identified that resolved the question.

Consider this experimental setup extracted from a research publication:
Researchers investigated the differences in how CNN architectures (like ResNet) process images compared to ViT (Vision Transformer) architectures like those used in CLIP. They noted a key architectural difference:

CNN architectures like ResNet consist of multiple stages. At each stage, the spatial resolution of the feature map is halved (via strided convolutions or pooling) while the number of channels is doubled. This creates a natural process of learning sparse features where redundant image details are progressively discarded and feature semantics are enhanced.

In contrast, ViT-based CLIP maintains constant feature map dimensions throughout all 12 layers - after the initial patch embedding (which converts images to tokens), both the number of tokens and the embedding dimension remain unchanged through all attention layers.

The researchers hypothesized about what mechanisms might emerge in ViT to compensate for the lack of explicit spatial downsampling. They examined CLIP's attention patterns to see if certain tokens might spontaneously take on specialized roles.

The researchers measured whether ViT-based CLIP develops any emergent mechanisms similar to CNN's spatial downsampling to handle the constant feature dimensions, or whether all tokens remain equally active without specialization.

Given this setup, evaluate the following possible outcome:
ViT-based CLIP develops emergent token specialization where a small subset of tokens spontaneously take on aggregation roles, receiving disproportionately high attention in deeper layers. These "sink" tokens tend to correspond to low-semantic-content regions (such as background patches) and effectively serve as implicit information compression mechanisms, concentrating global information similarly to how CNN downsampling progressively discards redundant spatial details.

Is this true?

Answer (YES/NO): YES